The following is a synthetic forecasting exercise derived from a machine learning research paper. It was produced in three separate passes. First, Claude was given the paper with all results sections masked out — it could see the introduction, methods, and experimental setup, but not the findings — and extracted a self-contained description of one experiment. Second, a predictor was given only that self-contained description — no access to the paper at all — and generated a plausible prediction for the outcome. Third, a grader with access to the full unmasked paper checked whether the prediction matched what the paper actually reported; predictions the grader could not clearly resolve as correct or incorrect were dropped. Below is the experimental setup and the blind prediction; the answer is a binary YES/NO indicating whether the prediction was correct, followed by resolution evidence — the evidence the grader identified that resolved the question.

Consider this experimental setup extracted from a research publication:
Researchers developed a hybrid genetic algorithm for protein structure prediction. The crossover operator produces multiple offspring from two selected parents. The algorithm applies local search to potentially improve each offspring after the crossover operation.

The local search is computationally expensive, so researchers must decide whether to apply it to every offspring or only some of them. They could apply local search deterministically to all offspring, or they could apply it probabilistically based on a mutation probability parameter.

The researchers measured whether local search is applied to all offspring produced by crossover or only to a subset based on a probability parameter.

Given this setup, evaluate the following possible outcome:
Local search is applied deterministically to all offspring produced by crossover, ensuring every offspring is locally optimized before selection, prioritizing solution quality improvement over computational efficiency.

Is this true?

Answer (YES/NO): NO